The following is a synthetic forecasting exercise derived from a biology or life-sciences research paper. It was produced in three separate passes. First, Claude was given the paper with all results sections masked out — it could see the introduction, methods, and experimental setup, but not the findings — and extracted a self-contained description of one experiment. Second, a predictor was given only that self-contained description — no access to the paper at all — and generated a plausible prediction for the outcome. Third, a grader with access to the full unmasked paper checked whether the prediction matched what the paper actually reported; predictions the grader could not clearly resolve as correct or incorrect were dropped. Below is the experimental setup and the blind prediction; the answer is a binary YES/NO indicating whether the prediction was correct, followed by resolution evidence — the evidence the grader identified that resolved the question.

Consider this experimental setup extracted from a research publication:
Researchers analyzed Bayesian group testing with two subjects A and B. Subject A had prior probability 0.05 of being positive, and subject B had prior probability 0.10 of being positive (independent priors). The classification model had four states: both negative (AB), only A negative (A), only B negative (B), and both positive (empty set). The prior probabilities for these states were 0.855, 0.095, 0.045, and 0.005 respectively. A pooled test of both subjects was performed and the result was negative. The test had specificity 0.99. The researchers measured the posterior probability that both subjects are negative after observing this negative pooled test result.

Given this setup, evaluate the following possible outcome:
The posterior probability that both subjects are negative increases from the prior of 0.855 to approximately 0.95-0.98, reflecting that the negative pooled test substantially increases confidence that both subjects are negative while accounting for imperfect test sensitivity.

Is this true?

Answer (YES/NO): NO